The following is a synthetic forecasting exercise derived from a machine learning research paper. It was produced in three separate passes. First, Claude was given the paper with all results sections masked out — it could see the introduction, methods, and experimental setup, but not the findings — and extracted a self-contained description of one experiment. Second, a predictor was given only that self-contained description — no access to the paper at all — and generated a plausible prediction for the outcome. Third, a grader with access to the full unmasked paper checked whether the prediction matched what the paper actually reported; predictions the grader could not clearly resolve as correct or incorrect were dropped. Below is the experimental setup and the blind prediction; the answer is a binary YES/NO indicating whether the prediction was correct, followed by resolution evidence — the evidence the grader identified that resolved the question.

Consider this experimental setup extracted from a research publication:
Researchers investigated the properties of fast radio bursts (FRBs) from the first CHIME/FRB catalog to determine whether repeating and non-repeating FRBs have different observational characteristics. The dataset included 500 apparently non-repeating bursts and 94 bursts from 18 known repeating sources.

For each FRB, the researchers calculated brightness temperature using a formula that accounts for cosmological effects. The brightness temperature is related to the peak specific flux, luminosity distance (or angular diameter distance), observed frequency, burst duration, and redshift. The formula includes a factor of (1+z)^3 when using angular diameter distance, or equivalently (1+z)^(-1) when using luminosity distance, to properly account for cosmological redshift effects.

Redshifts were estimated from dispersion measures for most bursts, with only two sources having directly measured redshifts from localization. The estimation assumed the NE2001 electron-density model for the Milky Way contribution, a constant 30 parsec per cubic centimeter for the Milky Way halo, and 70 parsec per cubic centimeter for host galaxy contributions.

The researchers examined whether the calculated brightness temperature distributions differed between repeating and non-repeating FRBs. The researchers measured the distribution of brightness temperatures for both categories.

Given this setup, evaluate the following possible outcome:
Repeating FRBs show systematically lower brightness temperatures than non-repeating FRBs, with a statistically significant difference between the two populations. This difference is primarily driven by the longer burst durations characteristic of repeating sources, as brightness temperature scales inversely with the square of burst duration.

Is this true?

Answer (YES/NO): NO